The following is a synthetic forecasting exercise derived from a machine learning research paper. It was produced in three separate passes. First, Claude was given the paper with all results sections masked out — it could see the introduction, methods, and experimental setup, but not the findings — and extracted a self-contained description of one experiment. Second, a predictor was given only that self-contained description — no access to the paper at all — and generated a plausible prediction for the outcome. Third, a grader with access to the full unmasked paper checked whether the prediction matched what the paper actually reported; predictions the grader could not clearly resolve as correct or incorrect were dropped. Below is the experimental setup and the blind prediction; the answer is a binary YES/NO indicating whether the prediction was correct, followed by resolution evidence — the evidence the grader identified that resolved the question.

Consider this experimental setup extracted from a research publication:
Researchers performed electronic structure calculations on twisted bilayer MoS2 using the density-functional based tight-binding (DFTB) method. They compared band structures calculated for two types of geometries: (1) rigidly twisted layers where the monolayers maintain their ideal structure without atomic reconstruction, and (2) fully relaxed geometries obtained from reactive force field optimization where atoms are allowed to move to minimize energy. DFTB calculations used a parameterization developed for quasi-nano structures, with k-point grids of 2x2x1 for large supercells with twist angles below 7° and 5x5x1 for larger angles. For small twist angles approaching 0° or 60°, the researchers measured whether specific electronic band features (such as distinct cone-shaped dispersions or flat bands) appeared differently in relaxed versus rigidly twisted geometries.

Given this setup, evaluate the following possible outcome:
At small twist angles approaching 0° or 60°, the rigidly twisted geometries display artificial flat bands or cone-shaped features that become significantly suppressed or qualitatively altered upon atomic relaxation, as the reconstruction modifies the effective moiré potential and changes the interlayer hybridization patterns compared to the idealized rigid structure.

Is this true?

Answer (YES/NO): YES